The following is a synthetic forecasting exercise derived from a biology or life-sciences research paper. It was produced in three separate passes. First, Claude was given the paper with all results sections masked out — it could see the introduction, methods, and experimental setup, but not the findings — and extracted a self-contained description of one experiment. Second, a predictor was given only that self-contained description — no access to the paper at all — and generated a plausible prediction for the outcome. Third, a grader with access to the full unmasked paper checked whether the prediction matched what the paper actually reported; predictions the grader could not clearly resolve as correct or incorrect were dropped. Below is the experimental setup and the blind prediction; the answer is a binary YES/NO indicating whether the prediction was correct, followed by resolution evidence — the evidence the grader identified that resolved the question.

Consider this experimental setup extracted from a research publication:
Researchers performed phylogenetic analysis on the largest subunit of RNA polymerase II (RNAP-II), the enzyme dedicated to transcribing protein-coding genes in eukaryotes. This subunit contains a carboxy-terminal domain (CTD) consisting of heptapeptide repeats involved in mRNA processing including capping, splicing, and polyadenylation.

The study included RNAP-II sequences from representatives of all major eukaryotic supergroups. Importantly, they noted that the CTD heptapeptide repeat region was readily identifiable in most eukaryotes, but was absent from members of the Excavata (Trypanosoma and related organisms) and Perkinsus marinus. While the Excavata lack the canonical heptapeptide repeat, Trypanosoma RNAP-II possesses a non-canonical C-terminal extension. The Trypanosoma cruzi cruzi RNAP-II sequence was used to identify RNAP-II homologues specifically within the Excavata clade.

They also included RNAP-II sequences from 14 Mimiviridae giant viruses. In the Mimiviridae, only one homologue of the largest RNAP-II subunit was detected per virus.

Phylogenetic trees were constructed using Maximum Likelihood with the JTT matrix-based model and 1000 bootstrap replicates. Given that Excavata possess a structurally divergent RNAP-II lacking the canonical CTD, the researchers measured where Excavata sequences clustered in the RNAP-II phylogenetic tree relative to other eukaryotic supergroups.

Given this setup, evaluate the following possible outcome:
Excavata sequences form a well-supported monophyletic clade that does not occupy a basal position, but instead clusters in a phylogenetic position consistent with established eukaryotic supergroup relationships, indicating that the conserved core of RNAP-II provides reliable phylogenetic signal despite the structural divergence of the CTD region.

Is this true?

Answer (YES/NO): NO